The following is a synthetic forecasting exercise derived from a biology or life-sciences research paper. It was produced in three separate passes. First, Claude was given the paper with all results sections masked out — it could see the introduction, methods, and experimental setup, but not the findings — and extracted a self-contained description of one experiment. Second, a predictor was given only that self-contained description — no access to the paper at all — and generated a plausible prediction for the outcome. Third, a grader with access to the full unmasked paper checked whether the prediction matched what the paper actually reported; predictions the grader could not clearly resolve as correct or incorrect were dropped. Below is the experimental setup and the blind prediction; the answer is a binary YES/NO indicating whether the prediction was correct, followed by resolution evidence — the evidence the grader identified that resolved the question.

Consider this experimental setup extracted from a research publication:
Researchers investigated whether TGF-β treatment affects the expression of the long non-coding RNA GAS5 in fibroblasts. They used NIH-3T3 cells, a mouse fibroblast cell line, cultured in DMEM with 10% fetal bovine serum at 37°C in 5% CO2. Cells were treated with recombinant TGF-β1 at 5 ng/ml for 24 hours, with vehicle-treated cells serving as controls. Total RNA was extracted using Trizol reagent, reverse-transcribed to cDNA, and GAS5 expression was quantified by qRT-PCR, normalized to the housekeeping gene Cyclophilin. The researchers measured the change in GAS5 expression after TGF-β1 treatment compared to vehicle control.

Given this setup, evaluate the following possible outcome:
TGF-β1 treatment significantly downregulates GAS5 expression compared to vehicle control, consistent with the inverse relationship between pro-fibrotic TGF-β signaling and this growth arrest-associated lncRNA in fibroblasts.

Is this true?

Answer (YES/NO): YES